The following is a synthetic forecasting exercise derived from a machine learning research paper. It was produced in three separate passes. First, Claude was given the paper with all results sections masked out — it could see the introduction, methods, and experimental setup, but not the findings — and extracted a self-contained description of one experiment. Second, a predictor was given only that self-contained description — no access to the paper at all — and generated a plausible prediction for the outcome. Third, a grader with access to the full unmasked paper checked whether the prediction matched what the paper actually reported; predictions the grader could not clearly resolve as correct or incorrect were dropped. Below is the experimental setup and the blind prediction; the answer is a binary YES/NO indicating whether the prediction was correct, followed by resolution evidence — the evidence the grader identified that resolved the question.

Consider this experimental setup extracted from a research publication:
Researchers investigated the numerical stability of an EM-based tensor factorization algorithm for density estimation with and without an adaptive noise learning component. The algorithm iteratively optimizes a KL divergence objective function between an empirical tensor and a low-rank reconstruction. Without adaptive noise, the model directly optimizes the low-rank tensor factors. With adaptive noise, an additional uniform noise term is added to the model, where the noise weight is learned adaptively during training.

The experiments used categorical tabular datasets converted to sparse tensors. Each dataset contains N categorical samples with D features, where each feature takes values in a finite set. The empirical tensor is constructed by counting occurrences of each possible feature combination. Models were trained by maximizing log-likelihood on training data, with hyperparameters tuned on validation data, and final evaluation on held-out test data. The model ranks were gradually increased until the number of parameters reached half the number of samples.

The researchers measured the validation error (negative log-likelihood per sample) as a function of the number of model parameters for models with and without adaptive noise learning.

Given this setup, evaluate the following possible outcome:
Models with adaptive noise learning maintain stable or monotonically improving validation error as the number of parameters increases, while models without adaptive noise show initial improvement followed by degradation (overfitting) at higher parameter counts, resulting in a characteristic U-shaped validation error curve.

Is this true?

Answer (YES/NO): NO